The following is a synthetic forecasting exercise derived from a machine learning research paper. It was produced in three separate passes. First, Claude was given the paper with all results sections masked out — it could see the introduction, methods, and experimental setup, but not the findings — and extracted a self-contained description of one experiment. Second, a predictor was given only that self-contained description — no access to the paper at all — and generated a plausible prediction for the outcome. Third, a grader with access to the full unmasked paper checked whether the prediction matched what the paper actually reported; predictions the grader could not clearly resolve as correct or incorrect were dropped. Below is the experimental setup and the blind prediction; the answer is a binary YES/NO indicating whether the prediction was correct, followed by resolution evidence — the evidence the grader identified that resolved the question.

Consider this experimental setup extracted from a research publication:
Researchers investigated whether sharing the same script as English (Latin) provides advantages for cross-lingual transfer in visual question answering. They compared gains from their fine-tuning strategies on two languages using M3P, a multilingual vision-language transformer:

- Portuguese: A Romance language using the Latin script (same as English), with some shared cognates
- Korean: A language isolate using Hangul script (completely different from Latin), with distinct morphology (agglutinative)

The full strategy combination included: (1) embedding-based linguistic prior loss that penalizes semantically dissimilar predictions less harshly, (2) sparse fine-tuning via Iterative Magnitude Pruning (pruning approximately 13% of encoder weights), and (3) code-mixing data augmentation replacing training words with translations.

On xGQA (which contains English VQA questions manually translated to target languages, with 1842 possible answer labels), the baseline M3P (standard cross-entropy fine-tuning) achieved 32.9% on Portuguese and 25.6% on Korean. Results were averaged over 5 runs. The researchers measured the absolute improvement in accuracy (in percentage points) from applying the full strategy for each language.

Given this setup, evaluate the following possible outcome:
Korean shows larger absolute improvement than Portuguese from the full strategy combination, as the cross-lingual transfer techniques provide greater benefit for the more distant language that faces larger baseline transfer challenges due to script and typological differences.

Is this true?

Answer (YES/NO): YES